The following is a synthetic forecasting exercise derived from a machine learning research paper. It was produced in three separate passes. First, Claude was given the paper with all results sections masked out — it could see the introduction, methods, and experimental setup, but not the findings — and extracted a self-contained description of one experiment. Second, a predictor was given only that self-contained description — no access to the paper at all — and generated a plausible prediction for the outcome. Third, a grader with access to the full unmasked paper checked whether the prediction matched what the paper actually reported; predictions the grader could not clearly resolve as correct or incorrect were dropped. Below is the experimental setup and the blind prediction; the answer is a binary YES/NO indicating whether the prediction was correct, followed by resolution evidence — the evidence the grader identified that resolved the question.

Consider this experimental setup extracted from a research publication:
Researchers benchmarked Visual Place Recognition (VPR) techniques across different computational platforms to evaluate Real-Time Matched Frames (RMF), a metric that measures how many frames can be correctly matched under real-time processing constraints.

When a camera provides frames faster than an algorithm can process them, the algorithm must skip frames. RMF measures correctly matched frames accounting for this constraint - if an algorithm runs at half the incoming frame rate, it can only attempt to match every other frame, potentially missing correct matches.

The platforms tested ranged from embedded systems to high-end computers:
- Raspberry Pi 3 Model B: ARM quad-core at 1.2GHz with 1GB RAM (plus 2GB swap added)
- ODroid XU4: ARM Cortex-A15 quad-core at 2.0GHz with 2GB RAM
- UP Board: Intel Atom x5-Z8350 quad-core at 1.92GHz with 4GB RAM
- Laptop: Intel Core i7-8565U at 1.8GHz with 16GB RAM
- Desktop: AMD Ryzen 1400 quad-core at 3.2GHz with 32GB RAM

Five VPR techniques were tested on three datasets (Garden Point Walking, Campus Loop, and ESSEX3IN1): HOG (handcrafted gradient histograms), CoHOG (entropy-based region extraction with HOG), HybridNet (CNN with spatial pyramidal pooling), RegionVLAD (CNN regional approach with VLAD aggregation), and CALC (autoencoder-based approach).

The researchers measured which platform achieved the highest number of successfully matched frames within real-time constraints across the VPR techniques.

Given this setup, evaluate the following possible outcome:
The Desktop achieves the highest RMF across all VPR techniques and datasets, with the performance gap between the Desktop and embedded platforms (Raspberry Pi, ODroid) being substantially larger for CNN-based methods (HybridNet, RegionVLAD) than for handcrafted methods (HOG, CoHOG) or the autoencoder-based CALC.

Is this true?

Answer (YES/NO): NO